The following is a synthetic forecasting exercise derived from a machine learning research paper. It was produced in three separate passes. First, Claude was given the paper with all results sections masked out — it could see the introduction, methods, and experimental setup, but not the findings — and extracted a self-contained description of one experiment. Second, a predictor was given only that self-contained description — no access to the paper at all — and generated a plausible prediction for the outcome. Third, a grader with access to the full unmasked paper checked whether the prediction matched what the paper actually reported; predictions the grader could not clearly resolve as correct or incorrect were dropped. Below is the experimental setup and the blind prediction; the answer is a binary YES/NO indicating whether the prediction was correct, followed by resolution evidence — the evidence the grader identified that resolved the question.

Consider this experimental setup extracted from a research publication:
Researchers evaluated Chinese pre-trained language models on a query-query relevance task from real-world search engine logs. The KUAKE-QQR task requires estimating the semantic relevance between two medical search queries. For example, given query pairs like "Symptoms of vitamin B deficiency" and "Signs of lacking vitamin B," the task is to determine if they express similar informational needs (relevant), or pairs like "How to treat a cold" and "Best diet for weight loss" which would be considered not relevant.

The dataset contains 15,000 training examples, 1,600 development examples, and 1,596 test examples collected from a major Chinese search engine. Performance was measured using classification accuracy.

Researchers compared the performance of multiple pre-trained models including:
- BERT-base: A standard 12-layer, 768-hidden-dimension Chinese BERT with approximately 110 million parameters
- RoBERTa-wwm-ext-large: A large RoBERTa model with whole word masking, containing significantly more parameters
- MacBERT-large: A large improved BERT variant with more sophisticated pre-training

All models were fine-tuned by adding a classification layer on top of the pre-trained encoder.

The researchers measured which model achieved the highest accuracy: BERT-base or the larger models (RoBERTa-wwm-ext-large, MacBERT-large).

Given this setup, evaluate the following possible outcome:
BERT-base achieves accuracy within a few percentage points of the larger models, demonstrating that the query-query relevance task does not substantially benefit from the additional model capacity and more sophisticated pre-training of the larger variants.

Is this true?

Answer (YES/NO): YES